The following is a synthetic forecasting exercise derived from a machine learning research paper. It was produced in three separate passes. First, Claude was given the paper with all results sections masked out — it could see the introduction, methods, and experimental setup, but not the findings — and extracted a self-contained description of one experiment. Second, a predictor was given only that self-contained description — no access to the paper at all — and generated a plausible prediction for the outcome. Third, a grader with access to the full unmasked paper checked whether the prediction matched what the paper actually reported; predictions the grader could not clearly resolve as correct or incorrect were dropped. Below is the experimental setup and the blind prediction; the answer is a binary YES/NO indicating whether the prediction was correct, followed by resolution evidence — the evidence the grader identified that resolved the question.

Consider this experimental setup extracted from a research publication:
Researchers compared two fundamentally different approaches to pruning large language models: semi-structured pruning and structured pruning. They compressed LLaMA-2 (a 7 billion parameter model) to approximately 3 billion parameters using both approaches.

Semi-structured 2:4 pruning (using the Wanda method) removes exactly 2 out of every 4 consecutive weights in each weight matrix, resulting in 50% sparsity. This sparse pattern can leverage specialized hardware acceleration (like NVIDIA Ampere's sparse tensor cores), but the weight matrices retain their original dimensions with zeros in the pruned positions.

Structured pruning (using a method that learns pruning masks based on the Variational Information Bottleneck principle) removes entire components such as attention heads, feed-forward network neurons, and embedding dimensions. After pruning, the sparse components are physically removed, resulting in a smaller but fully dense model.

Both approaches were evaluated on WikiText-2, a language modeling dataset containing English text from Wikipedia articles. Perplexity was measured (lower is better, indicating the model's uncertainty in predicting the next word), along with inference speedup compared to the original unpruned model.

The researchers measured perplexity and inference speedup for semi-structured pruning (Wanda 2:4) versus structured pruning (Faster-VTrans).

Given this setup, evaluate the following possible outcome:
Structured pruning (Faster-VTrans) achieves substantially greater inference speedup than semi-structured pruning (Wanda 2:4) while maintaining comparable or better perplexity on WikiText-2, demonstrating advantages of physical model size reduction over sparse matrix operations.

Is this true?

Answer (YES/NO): NO